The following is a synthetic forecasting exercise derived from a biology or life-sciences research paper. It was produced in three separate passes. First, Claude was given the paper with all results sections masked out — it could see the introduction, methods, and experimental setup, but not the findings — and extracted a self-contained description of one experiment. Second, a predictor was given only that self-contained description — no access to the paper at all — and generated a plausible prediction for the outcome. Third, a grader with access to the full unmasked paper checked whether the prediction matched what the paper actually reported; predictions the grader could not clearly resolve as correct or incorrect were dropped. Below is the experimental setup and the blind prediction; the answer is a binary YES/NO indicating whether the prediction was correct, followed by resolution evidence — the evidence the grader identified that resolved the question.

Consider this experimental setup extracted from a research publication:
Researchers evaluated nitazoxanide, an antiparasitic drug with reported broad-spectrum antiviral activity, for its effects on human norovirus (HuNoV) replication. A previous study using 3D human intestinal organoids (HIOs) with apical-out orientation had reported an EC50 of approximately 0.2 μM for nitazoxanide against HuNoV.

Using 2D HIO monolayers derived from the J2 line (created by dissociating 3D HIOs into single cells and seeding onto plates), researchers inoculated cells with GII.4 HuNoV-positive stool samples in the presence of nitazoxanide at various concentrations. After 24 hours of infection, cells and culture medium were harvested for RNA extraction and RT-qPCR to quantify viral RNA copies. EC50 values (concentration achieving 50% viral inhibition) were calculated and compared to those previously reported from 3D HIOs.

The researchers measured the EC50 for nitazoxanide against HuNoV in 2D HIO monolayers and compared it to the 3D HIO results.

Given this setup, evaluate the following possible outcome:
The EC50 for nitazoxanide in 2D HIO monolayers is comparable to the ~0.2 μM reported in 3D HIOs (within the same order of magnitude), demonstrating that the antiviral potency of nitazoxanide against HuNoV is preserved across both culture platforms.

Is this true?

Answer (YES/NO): NO